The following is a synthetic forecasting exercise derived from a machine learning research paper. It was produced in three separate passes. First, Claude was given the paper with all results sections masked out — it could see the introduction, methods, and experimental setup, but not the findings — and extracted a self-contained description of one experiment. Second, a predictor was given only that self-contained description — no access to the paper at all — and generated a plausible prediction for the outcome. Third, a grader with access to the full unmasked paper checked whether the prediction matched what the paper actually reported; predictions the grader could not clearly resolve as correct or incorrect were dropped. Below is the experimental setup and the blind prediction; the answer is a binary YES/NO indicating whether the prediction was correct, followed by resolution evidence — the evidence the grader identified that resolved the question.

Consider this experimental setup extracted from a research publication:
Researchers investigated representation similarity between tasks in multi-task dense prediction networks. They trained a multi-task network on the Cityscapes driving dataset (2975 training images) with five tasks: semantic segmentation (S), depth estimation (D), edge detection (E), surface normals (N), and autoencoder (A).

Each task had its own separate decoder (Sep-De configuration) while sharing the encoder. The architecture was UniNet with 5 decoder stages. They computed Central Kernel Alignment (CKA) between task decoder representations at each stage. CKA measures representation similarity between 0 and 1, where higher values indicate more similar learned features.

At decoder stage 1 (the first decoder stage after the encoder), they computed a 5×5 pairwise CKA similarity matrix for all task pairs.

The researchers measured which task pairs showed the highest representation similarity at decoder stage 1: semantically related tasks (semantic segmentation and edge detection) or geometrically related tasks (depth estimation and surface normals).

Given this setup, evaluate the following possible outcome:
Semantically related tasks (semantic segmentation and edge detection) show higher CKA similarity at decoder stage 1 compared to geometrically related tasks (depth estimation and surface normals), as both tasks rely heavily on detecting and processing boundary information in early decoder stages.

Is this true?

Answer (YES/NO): YES